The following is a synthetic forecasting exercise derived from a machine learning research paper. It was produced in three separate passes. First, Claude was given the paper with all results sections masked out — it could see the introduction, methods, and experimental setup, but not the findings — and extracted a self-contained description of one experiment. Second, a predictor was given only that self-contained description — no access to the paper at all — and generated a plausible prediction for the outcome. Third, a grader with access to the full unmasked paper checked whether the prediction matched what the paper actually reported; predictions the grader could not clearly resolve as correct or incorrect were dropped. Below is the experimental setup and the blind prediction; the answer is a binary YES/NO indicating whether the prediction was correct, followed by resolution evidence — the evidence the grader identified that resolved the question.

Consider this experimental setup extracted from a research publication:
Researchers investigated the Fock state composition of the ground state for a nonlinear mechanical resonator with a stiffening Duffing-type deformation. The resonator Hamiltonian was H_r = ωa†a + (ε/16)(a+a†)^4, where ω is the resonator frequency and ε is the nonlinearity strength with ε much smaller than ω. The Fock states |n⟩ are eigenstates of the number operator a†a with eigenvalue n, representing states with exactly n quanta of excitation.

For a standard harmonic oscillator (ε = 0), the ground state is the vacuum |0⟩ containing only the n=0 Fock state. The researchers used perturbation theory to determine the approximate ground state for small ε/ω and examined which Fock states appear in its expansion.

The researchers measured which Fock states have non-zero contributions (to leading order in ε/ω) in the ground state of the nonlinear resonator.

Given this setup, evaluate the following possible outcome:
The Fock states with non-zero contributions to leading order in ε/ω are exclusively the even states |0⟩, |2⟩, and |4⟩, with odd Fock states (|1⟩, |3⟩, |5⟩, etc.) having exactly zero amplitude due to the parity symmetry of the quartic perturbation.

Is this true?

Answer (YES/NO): YES